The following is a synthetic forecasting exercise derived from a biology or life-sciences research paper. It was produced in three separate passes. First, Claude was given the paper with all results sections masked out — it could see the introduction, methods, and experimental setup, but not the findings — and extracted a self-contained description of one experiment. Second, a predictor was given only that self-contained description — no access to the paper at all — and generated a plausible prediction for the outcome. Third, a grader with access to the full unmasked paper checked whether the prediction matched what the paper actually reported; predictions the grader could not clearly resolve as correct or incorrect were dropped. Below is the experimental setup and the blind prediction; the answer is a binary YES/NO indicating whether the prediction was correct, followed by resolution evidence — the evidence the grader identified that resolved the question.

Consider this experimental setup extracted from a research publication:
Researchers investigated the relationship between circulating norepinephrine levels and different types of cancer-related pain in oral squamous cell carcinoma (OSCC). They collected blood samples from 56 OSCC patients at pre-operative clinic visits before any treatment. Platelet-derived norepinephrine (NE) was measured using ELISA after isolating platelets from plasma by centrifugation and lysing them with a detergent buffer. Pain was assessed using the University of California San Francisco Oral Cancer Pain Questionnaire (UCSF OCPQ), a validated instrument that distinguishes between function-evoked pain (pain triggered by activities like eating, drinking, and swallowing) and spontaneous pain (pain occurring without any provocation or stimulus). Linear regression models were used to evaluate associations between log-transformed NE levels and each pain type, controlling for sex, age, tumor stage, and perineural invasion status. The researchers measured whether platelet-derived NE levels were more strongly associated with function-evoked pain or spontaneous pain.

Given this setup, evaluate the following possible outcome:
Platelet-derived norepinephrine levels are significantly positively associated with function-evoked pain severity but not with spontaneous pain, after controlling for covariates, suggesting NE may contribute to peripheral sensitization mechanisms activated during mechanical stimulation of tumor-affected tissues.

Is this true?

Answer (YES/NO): NO